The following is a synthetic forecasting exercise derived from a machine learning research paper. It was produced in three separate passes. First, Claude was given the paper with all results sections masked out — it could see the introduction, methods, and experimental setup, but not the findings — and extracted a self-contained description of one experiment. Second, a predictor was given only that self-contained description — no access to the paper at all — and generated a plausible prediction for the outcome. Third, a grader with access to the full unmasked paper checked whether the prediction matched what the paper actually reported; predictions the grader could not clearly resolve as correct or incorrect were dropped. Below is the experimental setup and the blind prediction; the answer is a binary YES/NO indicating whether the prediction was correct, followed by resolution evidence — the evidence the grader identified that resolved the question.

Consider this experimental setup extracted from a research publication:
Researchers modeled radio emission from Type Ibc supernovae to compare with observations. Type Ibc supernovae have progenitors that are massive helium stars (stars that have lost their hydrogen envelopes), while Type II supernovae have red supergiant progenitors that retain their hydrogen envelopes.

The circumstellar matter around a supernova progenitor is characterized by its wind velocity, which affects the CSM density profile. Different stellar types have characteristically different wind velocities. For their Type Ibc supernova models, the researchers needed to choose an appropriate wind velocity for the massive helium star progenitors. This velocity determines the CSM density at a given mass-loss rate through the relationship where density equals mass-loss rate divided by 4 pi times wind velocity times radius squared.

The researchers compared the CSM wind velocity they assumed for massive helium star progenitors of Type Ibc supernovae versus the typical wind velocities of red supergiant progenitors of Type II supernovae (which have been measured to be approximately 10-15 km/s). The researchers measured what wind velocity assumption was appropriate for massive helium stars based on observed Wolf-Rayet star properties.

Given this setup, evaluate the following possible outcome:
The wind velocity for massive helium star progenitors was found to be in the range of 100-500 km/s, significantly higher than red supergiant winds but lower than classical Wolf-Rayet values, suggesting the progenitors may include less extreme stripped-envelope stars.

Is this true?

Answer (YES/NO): NO